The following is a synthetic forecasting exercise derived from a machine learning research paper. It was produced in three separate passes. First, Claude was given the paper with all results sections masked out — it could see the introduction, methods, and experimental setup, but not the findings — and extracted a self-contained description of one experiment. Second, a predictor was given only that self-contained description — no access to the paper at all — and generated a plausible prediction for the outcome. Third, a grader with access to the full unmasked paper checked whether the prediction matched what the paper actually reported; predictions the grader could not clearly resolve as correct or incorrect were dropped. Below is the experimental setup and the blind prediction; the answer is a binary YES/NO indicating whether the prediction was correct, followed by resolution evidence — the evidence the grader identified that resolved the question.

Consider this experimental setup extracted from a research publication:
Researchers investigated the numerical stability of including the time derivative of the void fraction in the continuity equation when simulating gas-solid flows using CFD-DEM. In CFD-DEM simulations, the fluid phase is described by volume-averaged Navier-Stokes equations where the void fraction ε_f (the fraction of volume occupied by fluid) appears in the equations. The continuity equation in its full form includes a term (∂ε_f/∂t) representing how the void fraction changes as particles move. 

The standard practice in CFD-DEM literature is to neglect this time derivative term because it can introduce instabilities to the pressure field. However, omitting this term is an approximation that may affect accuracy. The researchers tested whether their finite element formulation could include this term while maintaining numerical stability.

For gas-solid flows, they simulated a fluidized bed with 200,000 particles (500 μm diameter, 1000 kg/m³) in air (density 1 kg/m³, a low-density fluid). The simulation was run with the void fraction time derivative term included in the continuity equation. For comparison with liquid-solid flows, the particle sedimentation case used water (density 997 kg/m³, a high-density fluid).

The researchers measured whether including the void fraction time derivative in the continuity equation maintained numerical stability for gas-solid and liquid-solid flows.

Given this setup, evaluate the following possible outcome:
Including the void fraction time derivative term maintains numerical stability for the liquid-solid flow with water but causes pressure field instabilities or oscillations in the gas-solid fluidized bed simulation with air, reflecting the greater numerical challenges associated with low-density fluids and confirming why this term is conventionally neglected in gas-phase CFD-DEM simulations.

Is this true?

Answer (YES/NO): NO